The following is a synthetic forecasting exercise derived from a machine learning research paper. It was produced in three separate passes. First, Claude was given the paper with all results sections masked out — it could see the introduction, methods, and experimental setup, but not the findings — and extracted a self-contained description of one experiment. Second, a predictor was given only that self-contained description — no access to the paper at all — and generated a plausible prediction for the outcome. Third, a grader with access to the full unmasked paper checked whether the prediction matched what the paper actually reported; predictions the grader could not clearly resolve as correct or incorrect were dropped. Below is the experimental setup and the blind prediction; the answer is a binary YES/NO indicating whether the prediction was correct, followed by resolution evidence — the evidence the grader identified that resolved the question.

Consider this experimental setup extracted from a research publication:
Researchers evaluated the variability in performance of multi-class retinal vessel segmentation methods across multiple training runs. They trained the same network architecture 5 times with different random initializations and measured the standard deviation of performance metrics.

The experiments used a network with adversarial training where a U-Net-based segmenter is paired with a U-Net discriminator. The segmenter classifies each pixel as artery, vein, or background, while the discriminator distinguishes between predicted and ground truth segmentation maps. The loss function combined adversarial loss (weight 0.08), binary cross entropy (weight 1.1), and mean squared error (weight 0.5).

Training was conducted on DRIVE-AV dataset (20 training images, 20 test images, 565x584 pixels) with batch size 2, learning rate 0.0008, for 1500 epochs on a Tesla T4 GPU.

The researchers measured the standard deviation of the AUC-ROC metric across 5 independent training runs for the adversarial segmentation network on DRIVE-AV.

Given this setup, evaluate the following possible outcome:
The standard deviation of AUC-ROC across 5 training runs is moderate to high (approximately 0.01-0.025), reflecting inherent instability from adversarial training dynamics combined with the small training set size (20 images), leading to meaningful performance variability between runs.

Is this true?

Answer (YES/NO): NO